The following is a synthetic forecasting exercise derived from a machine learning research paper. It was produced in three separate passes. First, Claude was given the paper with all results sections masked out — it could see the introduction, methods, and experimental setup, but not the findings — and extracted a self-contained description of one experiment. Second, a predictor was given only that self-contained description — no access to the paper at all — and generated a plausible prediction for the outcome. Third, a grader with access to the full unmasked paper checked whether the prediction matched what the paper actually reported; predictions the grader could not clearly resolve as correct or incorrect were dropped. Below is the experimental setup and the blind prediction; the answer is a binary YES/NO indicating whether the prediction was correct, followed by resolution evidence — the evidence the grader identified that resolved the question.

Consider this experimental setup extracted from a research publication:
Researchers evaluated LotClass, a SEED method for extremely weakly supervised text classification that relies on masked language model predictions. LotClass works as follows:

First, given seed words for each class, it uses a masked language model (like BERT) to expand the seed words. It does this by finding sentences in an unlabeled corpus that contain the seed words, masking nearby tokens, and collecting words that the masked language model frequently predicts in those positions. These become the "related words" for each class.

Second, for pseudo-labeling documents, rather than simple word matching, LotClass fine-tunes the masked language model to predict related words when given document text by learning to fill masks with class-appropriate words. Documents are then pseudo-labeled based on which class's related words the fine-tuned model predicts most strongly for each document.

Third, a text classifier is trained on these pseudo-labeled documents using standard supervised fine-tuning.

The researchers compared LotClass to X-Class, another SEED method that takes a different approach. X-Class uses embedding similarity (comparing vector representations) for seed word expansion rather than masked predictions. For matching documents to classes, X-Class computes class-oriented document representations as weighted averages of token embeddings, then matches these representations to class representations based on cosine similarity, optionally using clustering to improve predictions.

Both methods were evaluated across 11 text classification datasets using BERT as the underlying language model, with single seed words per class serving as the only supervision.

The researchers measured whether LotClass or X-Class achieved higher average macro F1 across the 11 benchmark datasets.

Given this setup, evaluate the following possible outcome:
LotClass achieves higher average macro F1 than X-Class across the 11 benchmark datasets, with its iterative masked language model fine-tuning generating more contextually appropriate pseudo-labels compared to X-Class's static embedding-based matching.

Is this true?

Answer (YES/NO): NO